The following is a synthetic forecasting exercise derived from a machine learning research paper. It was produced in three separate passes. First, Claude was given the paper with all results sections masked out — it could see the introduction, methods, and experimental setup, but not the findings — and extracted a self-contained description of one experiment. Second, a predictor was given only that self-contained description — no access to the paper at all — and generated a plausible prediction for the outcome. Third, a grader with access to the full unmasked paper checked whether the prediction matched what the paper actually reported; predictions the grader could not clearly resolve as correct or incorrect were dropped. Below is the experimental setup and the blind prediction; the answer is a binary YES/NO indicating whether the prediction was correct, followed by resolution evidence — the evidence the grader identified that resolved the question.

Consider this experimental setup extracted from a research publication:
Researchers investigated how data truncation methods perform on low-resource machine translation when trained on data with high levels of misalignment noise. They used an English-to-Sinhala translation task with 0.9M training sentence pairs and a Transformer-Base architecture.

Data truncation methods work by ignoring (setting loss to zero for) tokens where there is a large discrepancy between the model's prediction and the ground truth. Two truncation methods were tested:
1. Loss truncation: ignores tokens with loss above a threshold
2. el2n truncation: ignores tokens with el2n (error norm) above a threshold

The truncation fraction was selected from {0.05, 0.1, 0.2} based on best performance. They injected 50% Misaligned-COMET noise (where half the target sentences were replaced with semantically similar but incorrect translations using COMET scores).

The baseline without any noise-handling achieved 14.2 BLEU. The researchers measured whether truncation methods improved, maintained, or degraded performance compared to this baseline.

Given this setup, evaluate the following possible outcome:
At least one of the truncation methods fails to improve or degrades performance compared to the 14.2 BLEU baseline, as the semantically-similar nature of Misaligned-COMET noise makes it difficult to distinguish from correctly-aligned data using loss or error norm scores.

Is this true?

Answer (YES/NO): YES